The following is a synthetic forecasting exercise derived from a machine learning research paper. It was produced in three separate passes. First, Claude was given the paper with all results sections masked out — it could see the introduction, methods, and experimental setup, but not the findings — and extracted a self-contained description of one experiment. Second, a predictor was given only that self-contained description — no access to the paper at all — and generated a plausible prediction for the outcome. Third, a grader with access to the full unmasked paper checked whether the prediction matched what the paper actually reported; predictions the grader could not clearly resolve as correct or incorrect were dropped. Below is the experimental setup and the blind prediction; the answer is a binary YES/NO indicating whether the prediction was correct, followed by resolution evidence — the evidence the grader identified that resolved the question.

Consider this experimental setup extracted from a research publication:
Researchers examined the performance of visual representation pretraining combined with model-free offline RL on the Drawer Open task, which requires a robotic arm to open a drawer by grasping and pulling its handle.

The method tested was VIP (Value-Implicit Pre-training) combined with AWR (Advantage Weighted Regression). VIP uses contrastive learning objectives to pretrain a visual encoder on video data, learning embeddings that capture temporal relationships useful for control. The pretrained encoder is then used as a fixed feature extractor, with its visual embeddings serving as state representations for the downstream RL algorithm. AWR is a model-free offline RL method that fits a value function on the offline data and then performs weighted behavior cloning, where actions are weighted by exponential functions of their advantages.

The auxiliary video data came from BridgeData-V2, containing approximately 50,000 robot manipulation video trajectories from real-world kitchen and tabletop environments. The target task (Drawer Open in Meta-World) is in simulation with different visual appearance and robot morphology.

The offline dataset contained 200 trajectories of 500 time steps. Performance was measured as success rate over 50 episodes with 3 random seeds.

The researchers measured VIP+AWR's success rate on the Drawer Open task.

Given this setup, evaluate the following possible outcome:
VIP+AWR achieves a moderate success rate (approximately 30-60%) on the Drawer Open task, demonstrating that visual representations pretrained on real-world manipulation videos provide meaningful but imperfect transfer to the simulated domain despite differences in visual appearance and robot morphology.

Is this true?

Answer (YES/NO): NO